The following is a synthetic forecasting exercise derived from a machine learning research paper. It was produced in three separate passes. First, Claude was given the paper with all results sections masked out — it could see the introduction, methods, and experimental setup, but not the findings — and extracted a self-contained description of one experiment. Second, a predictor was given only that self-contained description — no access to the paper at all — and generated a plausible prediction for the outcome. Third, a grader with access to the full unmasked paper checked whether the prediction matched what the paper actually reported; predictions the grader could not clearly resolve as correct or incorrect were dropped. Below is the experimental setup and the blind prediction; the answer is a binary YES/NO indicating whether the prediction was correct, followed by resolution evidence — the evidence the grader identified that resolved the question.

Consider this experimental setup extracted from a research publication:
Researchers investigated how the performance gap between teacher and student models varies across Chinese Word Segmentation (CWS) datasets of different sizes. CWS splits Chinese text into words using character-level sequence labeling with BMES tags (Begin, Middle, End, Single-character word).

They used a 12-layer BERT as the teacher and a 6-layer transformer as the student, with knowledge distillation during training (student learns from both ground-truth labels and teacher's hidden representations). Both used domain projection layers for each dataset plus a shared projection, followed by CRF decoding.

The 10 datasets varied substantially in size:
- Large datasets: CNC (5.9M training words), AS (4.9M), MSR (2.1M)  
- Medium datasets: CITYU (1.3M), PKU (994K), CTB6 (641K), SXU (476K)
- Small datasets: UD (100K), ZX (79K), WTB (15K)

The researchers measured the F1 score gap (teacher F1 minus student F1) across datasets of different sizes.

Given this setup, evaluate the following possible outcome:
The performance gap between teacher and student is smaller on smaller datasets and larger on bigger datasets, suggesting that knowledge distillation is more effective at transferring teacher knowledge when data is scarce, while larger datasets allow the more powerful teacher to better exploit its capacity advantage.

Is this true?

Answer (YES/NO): NO